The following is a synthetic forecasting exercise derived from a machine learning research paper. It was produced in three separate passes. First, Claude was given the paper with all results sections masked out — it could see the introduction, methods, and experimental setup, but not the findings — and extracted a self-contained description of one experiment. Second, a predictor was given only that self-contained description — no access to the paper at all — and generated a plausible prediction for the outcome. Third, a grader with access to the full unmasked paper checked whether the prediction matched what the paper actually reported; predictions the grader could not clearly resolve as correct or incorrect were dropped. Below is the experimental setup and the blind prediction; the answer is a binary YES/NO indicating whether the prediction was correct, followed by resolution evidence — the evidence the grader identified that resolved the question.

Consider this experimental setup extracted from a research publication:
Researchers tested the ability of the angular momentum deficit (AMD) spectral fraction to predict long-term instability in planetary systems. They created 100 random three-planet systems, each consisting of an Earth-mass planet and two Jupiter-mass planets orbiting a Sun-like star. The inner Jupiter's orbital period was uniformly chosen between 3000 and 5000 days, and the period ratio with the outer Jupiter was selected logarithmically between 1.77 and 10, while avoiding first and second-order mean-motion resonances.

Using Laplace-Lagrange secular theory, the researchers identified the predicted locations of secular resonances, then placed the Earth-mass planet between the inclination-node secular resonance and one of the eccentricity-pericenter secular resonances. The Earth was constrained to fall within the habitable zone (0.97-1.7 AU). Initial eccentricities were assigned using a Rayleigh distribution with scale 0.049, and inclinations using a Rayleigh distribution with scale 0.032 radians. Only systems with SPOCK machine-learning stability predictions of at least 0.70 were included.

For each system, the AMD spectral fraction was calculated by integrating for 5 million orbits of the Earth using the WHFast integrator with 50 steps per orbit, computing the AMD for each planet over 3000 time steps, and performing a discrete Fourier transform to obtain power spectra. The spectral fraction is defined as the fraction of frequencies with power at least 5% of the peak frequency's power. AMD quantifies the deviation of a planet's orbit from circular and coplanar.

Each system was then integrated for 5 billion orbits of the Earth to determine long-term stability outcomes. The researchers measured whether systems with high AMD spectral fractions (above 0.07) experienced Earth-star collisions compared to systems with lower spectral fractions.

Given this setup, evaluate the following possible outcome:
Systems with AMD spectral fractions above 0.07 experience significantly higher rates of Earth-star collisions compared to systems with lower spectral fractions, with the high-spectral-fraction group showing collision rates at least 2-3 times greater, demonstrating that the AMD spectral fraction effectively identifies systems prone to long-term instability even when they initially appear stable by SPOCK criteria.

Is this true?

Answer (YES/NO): YES